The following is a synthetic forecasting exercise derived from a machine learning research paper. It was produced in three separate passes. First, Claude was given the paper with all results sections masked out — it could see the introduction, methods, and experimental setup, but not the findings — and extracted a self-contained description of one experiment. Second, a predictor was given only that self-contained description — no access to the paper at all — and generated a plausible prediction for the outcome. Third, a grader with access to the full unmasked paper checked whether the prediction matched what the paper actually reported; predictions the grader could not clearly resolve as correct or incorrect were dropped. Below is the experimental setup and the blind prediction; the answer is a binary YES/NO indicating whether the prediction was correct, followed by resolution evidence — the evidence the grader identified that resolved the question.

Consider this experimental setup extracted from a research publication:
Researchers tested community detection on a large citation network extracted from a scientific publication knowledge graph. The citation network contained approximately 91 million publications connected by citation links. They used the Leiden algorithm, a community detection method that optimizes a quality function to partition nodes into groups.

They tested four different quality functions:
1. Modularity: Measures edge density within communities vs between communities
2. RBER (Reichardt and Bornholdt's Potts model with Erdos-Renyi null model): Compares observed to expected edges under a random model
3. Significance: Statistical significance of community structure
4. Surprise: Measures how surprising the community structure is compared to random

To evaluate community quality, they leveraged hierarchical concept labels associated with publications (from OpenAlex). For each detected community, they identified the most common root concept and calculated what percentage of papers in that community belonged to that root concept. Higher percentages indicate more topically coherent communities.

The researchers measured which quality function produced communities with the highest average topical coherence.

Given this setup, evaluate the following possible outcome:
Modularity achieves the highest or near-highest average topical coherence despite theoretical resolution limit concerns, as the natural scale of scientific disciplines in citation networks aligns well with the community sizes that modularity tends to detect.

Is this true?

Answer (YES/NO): NO